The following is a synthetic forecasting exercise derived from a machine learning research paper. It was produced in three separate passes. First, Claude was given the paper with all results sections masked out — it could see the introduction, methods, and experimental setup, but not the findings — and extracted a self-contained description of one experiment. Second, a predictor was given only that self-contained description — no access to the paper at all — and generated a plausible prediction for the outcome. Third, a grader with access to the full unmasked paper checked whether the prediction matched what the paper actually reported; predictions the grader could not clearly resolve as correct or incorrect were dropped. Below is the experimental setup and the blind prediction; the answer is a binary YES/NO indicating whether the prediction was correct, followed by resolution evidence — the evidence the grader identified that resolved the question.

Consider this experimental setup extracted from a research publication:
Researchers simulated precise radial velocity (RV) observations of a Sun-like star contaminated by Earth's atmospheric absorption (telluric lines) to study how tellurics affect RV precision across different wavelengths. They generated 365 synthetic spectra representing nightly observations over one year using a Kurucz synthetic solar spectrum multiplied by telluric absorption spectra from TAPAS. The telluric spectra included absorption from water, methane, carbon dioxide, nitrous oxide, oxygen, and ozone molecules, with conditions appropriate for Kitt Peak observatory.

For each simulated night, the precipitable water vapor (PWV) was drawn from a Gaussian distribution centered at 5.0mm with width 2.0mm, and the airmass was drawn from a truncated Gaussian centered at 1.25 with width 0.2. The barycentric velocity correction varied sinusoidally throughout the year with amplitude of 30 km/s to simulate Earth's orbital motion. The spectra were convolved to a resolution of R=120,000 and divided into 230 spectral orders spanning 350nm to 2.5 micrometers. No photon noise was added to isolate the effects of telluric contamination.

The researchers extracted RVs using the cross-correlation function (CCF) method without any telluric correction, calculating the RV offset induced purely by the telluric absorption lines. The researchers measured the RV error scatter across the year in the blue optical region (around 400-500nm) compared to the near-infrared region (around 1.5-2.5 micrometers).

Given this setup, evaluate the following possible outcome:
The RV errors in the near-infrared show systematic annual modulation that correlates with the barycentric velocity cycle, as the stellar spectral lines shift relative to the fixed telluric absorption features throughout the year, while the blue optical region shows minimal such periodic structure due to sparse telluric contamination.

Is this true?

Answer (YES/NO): YES